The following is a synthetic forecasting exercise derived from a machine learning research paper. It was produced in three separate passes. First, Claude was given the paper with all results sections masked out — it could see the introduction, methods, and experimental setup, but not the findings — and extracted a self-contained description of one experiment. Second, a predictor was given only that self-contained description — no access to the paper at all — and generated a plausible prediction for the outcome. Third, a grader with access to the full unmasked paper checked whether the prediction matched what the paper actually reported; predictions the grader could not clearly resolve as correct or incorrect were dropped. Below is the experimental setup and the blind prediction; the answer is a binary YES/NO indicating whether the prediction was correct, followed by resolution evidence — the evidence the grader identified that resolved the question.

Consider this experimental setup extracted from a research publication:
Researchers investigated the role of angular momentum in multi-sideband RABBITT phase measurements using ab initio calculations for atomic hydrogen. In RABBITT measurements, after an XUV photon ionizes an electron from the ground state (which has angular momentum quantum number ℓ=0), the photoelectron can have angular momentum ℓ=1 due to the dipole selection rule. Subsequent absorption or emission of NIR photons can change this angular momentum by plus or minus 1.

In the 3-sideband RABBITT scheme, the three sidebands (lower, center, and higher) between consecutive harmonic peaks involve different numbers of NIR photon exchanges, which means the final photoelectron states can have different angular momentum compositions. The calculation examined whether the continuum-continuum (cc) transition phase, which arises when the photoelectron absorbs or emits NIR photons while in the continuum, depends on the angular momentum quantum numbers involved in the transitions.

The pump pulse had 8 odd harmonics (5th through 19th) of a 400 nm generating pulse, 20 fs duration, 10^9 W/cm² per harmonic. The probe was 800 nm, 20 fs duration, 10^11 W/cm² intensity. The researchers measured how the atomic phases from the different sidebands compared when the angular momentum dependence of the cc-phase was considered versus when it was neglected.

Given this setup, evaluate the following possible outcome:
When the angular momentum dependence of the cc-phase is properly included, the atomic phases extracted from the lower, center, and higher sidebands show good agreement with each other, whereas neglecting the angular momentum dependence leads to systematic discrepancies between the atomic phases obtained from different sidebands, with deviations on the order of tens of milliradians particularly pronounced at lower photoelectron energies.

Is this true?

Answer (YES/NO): NO